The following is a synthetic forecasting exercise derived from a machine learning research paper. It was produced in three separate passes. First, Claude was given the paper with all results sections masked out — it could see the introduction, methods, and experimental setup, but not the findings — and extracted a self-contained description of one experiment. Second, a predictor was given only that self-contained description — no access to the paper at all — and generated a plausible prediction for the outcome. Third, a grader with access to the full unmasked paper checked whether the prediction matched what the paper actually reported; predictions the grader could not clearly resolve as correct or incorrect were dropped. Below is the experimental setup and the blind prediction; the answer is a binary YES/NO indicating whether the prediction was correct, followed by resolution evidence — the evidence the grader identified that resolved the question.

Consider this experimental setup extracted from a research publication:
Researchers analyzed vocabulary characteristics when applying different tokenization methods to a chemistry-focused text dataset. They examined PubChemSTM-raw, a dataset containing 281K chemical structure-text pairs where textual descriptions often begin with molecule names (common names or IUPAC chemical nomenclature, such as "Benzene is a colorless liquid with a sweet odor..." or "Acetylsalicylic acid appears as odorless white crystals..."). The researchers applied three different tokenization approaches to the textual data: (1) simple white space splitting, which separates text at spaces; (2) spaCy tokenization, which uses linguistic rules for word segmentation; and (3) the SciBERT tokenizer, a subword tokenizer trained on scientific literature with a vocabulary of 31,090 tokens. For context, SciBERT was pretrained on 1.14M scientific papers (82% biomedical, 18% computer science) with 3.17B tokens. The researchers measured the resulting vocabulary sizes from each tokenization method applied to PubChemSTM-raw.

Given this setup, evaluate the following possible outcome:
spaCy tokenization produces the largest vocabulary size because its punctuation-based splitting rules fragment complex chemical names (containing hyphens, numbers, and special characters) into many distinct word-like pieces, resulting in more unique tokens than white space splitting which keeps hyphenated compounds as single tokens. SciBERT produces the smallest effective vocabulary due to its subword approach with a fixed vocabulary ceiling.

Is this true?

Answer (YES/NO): NO